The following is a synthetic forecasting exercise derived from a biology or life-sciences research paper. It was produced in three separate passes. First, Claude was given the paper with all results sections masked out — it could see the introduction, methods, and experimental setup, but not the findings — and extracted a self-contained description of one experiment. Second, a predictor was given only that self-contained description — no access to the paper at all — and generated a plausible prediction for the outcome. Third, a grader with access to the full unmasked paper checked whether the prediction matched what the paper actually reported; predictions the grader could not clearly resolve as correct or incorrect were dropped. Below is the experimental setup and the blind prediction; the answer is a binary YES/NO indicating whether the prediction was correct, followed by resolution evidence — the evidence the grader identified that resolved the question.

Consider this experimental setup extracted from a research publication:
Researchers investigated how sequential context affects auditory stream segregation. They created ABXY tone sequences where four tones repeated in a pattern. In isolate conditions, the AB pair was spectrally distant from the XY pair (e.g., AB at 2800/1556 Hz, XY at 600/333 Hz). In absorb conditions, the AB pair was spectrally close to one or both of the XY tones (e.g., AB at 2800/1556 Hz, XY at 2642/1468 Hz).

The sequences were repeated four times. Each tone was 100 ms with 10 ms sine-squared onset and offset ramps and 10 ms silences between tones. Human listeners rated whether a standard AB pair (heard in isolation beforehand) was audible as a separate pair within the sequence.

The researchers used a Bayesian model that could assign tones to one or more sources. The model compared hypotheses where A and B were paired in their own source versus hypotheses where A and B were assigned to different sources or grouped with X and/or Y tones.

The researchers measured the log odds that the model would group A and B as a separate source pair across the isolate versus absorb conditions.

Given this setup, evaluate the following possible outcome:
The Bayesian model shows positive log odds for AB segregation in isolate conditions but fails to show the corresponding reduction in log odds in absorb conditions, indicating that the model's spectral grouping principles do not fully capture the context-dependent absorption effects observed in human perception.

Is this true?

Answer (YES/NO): NO